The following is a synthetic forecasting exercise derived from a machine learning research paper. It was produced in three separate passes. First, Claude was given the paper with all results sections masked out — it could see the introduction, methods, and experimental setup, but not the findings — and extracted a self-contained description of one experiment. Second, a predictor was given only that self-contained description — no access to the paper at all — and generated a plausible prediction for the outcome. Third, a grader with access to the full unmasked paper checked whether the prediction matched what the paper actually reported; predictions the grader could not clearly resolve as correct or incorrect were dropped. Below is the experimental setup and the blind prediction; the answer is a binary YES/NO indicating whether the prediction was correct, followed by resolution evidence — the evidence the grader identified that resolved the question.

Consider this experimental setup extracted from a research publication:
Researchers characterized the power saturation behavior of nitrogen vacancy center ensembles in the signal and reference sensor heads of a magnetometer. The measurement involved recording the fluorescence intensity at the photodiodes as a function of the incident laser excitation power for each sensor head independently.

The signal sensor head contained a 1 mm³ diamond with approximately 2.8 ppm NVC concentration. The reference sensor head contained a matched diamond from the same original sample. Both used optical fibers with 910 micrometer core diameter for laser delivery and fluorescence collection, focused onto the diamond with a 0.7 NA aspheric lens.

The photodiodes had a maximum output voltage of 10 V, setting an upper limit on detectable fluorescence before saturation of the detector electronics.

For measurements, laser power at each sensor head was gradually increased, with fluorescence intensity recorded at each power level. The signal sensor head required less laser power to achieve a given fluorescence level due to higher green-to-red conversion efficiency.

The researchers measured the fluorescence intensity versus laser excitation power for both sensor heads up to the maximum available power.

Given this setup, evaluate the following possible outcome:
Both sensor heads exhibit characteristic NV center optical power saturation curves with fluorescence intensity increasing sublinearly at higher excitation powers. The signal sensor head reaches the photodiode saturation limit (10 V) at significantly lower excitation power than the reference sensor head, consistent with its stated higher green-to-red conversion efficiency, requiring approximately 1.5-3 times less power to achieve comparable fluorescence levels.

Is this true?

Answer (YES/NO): NO